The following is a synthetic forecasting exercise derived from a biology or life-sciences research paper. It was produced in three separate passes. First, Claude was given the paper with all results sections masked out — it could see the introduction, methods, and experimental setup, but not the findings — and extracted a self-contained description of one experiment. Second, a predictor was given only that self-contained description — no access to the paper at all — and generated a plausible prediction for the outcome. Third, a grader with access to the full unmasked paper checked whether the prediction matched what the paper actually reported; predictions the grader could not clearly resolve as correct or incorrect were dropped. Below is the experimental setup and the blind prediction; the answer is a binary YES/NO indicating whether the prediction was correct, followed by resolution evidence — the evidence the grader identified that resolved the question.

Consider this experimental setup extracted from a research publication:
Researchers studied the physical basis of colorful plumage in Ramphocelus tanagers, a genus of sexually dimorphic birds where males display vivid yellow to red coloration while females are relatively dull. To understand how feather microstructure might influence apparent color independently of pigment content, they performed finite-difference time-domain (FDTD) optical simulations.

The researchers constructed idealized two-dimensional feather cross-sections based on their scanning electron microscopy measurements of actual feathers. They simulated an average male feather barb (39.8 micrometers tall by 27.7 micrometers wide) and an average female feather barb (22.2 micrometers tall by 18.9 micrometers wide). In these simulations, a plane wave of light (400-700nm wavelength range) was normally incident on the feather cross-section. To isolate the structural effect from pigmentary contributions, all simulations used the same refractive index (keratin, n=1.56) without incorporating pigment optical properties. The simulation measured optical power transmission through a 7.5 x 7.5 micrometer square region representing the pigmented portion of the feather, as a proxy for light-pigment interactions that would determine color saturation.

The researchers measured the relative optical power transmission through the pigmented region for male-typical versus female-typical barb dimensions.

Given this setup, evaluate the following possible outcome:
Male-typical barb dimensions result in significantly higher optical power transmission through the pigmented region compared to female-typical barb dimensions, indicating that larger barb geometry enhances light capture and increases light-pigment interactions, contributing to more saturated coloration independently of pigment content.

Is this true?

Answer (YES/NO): YES